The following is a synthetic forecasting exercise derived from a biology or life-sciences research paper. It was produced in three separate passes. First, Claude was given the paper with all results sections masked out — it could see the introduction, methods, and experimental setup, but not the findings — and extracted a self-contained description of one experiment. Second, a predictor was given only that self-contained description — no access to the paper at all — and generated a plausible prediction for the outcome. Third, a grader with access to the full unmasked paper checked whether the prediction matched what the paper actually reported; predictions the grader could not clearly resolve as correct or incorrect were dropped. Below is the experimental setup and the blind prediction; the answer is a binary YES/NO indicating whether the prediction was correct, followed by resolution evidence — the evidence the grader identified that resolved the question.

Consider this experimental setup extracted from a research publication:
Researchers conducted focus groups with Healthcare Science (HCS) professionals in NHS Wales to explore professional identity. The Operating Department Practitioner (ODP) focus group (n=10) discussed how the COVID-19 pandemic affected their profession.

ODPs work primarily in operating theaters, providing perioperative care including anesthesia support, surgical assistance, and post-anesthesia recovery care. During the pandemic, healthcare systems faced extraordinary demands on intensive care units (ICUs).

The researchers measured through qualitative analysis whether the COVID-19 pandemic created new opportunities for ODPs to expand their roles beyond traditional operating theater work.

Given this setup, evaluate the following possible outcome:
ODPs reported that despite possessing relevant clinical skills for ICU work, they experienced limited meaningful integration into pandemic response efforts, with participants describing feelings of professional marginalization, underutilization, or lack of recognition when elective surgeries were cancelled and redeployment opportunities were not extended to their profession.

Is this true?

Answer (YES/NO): NO